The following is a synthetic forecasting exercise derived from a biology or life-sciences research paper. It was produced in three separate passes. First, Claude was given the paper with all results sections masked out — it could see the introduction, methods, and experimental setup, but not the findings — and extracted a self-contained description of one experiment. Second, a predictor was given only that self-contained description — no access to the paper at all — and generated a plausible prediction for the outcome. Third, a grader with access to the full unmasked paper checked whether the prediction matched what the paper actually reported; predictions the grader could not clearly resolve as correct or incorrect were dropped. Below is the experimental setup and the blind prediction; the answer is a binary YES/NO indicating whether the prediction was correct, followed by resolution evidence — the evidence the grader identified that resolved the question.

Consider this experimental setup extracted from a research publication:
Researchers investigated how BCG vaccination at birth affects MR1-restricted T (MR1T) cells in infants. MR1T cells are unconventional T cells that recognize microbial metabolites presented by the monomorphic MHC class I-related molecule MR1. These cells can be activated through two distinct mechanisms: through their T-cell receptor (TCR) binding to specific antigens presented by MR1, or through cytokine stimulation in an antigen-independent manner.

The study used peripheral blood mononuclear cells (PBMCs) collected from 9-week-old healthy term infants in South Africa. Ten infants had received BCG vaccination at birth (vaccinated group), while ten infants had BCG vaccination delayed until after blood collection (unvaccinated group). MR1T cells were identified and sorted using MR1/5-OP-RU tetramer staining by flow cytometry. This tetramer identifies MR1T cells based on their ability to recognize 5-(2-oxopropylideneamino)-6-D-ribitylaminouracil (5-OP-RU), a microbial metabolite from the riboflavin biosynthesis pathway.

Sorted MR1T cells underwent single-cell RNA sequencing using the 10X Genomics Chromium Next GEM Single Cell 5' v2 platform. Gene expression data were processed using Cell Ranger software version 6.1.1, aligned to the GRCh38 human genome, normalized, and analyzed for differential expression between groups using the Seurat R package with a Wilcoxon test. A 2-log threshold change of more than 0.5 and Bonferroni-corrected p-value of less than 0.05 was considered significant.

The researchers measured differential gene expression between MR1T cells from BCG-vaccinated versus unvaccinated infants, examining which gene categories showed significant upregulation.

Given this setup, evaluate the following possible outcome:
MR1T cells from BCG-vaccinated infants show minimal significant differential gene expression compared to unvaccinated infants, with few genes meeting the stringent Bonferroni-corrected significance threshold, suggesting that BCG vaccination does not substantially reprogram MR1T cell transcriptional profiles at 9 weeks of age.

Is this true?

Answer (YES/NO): NO